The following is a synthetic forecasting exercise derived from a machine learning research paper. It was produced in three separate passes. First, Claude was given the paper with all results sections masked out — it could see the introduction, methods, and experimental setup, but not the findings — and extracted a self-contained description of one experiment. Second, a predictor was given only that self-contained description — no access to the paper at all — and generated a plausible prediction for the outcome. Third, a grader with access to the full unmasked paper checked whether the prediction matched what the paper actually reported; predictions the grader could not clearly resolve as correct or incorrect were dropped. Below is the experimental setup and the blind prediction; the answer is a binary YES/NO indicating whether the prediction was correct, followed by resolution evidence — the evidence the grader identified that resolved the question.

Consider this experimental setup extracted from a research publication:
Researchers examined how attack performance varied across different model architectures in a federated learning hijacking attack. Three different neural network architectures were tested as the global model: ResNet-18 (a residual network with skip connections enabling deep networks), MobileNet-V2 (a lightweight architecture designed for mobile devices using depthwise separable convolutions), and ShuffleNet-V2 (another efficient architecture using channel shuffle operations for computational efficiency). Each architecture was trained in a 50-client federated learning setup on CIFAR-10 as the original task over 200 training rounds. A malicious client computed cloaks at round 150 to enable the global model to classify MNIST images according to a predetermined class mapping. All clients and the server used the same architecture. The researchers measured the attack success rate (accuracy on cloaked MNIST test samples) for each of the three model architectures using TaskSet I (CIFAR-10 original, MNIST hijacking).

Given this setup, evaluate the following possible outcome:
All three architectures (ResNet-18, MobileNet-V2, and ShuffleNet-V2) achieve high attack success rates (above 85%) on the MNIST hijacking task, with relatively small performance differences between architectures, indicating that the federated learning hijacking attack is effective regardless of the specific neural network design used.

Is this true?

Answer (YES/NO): NO